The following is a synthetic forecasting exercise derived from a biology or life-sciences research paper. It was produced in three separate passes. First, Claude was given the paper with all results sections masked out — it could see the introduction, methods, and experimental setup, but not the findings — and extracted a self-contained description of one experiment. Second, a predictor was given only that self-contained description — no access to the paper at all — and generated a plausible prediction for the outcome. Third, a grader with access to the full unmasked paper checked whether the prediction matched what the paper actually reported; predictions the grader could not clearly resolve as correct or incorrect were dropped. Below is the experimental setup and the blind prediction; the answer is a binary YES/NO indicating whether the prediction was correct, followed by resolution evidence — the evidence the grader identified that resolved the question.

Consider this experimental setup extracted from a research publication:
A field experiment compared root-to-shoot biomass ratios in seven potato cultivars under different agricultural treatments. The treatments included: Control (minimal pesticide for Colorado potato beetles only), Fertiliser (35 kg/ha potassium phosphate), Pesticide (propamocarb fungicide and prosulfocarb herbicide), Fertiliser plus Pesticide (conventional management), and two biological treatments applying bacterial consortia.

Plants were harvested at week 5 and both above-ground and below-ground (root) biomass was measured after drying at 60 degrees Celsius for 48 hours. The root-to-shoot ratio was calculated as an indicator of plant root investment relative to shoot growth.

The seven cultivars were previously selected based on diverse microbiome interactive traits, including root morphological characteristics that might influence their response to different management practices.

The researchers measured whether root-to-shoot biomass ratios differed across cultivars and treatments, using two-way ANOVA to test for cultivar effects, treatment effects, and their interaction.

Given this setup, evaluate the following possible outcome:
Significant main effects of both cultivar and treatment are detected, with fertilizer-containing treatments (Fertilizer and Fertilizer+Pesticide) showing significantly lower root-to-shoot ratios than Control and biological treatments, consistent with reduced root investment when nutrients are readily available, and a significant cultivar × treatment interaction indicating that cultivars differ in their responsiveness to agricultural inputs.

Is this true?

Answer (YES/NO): NO